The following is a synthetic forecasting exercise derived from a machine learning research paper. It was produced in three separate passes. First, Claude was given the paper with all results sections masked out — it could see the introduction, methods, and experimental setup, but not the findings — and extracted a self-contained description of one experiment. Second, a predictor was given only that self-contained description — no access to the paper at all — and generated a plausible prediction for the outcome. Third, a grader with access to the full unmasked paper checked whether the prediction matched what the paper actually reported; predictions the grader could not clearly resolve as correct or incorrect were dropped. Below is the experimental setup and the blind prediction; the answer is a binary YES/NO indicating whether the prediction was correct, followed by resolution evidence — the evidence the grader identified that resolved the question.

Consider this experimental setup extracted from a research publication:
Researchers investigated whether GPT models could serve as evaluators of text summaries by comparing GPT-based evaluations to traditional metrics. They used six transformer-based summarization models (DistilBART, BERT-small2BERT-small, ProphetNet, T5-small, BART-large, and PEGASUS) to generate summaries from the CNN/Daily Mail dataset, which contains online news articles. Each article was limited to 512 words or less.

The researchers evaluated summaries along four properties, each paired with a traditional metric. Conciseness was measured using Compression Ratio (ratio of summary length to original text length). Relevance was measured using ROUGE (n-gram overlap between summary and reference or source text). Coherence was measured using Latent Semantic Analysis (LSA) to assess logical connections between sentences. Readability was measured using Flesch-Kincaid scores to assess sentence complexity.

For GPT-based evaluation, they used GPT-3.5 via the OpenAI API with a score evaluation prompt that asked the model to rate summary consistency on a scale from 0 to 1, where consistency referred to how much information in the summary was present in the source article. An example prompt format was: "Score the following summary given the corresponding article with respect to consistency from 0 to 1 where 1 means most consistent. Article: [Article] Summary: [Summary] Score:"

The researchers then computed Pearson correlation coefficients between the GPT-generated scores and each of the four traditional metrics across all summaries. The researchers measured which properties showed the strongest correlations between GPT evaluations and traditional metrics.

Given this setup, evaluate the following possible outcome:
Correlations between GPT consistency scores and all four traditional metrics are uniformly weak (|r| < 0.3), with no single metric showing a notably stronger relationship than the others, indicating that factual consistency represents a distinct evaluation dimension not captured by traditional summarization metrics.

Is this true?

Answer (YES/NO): NO